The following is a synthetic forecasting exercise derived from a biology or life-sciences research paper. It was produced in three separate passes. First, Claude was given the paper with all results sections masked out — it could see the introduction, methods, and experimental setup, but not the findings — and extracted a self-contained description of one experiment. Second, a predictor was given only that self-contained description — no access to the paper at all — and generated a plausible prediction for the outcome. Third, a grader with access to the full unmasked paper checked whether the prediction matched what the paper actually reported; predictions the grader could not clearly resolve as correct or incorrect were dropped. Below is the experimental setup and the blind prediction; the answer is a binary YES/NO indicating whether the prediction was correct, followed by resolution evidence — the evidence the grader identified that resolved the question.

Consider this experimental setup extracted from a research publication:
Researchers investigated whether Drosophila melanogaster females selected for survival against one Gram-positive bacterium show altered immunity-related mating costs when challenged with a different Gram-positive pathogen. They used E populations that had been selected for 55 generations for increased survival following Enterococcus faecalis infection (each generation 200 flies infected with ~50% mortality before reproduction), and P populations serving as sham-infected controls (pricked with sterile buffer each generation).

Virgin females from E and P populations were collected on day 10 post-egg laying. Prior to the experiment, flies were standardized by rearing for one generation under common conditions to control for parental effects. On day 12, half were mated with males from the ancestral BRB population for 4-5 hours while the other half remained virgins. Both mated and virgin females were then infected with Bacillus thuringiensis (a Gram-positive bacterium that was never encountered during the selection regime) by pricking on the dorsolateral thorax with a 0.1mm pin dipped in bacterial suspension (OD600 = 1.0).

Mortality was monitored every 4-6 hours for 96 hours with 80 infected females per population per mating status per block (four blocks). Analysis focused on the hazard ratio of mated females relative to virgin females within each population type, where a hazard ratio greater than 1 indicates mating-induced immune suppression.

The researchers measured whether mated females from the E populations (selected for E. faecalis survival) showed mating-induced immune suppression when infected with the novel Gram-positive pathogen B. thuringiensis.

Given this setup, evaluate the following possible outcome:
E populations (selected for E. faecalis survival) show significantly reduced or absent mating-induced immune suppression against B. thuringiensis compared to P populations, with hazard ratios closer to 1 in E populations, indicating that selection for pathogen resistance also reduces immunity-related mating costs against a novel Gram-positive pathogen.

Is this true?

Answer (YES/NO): YES